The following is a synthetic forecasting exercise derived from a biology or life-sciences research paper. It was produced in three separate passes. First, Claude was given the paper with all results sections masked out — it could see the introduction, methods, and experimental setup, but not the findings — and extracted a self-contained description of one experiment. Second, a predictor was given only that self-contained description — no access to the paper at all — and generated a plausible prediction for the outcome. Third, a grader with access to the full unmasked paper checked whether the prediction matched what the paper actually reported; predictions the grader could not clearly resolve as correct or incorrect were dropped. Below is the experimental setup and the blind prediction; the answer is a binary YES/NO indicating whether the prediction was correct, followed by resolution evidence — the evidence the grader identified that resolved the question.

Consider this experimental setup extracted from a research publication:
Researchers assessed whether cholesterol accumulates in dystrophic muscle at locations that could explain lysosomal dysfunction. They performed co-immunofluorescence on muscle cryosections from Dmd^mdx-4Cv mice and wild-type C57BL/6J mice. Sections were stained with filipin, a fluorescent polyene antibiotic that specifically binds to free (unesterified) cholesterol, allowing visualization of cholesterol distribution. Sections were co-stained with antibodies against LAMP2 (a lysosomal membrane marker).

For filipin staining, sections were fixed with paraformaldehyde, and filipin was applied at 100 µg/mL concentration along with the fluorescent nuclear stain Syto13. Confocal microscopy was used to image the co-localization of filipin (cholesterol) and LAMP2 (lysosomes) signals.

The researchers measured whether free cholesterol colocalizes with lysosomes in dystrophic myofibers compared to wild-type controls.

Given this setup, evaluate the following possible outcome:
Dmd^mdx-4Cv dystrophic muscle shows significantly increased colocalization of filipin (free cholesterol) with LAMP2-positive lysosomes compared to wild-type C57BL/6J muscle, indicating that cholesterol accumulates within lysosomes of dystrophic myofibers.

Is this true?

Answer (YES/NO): YES